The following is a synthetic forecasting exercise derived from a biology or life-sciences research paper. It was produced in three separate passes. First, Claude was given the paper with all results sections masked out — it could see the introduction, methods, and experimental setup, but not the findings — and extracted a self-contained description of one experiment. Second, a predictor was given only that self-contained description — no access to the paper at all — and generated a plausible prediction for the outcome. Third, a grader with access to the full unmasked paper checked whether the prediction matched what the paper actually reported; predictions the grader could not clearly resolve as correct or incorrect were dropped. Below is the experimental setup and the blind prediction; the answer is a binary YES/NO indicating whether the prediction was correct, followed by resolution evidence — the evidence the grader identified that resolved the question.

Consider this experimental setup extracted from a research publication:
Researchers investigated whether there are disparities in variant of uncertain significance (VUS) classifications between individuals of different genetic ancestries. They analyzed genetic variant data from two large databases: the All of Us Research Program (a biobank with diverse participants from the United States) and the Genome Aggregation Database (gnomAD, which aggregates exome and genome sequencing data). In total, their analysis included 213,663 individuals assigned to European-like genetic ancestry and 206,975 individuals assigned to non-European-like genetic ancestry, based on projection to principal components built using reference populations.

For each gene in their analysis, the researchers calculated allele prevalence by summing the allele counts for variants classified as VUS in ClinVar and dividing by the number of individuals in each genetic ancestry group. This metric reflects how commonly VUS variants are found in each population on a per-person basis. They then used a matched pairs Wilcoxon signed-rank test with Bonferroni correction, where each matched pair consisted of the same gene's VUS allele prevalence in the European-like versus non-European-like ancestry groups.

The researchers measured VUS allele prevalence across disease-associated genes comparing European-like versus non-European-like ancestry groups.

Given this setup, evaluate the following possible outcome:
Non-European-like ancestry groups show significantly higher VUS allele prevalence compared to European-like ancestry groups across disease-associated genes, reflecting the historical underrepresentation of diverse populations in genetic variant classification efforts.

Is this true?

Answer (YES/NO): YES